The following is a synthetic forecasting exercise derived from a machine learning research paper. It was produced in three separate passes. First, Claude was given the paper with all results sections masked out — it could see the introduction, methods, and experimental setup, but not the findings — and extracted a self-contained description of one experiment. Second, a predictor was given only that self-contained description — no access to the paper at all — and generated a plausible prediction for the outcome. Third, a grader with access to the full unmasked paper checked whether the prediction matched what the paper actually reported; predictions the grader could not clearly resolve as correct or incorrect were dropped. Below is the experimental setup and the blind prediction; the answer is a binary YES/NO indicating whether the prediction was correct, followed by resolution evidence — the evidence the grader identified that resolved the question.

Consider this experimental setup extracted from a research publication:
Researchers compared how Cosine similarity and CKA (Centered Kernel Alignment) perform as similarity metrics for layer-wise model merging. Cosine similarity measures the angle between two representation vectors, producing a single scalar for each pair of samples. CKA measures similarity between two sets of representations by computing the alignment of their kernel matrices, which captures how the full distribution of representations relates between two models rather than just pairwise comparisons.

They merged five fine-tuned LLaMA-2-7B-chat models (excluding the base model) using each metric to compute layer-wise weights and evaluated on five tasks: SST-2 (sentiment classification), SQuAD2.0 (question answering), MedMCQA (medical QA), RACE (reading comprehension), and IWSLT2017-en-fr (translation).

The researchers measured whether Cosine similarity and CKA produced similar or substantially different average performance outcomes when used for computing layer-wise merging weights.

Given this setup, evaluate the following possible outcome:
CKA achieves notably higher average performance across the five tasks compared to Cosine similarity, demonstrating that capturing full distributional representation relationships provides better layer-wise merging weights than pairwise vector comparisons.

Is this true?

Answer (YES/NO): NO